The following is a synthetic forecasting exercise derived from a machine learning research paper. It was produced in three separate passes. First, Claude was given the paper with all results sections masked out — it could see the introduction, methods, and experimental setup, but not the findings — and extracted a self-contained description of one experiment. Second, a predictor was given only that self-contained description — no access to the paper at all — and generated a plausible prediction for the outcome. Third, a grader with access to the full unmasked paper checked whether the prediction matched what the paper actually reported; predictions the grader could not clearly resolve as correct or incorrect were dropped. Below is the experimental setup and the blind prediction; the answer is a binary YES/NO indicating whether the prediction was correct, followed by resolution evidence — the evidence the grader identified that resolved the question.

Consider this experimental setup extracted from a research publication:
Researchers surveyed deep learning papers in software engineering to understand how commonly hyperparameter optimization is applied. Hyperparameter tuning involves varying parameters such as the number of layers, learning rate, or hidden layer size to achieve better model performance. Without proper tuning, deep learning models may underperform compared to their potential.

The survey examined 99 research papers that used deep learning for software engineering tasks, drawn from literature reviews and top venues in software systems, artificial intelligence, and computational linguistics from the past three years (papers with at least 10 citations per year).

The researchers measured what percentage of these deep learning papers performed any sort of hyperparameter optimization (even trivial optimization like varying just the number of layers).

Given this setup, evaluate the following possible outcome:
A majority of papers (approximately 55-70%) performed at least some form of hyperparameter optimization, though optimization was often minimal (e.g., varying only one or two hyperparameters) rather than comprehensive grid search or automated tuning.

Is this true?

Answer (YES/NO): NO